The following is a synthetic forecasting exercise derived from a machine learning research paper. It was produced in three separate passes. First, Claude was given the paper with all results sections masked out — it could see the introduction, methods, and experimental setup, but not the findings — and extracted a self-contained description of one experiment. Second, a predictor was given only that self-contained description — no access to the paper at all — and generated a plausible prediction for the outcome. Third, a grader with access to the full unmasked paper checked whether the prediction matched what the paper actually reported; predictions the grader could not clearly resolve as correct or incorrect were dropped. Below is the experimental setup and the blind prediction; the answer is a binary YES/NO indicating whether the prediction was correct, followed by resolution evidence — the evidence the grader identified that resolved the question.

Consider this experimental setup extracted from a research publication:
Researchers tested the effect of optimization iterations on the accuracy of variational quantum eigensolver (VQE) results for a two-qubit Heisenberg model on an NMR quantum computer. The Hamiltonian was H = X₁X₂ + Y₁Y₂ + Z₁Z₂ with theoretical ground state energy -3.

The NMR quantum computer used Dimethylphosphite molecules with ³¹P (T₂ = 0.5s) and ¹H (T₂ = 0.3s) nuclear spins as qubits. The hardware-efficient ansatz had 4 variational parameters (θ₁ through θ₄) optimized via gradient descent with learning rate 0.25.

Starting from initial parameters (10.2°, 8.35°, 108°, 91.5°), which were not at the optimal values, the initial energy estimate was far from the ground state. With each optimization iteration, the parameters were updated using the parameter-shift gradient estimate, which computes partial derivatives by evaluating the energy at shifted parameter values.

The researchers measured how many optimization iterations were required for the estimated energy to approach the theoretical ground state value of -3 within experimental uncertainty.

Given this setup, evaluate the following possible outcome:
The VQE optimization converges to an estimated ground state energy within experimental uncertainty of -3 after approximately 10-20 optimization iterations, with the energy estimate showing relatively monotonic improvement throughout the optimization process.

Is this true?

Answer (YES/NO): NO